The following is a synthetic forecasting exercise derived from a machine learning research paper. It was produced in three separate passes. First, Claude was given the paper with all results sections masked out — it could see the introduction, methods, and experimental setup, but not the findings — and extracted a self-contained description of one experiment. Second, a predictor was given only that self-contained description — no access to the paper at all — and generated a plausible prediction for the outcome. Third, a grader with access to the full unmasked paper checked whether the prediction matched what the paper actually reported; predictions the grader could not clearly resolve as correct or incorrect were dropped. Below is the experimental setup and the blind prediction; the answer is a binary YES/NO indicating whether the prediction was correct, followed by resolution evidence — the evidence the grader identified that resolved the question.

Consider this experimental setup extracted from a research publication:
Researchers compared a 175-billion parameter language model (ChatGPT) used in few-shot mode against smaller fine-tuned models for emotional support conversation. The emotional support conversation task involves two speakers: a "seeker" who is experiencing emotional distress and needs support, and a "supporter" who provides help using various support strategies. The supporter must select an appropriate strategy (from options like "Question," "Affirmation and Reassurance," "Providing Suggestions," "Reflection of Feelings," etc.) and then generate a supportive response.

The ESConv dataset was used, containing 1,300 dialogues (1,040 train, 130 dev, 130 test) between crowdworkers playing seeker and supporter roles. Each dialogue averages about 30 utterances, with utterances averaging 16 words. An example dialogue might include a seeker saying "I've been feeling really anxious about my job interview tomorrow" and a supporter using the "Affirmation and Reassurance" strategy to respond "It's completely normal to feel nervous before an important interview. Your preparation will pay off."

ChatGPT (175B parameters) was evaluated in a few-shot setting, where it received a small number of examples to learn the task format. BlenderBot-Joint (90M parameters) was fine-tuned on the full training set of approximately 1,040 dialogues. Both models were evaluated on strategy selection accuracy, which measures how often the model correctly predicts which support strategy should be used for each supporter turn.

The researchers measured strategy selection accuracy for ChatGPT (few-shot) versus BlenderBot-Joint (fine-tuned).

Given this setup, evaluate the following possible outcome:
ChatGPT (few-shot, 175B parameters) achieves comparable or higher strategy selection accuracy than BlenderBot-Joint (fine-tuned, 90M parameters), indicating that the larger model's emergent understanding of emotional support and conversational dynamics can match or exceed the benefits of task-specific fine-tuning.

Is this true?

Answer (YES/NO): NO